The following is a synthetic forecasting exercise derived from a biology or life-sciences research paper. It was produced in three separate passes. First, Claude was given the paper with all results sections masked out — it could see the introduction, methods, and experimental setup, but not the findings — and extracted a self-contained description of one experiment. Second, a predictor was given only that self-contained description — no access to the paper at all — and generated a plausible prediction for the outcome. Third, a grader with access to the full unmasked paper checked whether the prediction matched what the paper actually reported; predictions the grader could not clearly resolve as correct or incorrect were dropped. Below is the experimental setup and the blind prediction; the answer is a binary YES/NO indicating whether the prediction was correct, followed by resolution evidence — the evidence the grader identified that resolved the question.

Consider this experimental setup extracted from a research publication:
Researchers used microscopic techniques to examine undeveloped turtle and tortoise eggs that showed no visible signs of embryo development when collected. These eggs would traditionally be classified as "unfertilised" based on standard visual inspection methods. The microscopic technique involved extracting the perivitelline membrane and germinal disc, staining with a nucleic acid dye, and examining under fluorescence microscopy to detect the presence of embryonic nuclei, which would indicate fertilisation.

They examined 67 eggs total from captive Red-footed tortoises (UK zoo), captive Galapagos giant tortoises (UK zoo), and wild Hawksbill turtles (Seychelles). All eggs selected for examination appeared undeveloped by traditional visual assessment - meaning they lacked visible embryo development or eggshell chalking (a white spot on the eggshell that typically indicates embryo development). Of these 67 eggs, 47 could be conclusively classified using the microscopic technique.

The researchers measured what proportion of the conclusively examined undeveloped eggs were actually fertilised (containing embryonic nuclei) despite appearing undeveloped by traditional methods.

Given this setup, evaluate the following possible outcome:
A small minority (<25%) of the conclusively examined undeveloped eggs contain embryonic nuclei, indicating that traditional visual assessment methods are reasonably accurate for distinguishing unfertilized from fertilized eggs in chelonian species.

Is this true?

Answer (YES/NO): NO